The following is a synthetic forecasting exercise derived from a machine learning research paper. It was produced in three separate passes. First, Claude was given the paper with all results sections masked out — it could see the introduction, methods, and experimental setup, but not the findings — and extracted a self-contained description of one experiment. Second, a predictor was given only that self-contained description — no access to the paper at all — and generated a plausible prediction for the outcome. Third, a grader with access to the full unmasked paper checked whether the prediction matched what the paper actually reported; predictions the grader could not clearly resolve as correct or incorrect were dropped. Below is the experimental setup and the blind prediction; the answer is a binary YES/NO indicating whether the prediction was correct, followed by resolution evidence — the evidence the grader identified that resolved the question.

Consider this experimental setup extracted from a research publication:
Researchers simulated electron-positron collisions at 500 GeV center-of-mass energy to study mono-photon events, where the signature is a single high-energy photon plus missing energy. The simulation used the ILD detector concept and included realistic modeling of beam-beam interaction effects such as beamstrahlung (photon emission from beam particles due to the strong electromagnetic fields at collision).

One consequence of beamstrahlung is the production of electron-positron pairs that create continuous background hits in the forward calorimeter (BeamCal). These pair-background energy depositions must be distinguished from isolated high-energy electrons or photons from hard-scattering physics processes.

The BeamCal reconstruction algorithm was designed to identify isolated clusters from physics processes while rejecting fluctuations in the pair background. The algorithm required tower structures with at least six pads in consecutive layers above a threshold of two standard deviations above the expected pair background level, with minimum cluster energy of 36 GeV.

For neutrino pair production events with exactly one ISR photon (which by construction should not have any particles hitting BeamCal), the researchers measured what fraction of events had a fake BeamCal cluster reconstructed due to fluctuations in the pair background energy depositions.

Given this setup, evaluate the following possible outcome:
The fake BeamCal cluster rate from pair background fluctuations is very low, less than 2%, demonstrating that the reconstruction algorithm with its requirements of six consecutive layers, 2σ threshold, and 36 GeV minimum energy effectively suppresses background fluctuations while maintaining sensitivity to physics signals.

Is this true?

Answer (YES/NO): YES